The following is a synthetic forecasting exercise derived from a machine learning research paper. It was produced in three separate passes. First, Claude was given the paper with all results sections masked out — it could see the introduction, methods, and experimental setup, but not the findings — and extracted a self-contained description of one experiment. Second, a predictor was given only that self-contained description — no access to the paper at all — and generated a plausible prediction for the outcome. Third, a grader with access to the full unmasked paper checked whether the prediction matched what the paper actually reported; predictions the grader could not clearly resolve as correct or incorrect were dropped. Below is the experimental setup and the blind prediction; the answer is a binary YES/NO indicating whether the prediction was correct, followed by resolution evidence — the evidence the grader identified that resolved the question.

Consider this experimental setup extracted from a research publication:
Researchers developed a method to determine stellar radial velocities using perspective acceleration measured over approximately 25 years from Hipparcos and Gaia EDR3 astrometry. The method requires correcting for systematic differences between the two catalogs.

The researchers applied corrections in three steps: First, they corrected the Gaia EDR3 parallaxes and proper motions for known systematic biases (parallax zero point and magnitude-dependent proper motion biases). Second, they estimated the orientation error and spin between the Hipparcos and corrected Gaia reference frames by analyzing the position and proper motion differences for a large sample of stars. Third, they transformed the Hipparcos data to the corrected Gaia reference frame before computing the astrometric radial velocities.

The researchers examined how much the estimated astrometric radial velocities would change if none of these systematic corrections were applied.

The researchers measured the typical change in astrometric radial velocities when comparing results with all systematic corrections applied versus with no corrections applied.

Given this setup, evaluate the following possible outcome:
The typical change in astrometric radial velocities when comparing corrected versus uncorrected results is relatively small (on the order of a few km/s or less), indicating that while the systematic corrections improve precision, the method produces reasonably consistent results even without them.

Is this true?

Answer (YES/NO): YES